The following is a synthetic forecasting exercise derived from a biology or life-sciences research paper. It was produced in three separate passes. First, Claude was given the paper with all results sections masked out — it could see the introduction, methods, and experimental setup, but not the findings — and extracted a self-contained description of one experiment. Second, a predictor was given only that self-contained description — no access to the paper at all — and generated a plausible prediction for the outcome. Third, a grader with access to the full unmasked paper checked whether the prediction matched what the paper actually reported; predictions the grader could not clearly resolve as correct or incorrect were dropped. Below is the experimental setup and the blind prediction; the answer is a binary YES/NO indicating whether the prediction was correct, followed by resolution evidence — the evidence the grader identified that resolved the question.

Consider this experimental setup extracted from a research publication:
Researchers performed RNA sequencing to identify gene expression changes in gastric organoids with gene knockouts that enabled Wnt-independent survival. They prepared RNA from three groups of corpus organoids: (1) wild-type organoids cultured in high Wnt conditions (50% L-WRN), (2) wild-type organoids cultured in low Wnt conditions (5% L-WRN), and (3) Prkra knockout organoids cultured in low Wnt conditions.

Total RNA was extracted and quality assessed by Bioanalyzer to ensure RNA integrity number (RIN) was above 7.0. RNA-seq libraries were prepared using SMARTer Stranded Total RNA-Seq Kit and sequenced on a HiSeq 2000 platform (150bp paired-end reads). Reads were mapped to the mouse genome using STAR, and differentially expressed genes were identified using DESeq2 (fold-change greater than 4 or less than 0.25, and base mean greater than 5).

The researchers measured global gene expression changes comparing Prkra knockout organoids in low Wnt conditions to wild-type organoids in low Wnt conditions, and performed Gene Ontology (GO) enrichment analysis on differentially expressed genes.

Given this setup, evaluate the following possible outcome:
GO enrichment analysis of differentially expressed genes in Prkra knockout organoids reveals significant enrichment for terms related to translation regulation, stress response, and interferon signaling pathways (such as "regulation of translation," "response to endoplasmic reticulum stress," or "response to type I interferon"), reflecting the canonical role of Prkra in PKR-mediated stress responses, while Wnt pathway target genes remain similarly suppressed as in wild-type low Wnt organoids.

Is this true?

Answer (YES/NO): NO